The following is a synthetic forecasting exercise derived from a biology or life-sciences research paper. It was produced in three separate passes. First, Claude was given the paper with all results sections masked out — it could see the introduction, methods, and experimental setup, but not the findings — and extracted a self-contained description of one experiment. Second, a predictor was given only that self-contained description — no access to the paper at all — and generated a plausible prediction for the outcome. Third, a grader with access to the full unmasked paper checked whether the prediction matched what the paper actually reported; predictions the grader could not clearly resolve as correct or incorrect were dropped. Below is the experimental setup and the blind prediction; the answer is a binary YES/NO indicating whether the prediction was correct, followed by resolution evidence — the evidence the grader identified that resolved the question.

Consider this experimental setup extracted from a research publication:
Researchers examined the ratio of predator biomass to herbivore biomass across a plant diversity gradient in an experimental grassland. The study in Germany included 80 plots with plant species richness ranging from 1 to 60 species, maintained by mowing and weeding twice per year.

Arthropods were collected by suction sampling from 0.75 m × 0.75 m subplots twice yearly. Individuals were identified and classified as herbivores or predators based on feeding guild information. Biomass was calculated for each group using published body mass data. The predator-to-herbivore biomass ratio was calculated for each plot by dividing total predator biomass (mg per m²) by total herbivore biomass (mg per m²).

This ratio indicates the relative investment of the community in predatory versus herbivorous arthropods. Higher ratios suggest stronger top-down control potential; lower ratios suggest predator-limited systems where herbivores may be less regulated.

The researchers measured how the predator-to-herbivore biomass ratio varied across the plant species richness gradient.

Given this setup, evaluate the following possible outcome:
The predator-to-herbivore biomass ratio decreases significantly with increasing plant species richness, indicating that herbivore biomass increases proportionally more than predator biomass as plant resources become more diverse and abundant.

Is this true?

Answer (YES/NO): NO